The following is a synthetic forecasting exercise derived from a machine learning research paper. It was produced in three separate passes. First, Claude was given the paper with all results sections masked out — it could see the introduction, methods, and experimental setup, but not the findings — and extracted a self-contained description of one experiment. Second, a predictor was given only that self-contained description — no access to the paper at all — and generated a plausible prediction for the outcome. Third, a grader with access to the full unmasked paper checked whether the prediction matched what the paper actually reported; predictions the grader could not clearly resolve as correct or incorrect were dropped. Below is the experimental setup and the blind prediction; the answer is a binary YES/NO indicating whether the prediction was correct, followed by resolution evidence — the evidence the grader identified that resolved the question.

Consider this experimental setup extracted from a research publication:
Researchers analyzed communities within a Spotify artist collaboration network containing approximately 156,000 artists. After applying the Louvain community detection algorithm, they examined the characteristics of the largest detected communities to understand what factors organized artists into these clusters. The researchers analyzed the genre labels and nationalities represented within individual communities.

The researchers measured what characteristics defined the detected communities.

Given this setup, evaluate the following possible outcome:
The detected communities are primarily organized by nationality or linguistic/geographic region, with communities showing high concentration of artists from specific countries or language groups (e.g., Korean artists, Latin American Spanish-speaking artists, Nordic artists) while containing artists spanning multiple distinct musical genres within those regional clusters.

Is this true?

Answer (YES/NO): NO